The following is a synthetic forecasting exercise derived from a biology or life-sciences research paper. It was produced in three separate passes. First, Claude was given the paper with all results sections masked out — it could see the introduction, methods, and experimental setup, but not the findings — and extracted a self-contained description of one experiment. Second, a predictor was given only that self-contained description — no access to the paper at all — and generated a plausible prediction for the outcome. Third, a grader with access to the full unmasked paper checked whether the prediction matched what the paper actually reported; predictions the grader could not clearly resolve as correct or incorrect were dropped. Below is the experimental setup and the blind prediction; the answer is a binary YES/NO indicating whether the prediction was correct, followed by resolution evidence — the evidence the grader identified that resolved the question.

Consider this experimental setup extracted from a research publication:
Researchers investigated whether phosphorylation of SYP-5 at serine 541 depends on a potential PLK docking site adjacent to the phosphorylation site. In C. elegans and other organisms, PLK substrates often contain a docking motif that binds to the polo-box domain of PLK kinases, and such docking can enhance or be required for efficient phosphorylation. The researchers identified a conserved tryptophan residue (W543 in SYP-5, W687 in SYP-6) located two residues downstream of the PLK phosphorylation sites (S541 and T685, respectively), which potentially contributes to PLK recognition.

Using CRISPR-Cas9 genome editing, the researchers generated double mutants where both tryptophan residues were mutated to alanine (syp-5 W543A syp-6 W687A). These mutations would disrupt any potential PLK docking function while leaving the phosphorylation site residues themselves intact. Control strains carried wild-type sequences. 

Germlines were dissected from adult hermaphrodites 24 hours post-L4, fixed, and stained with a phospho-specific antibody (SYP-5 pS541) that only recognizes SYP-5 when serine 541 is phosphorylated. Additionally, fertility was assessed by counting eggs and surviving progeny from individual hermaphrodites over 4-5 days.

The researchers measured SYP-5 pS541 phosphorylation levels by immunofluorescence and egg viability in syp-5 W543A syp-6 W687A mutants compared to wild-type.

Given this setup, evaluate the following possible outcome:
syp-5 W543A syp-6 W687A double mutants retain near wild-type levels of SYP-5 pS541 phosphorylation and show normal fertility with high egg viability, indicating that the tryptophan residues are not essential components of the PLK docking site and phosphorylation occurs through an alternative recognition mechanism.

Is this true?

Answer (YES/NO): NO